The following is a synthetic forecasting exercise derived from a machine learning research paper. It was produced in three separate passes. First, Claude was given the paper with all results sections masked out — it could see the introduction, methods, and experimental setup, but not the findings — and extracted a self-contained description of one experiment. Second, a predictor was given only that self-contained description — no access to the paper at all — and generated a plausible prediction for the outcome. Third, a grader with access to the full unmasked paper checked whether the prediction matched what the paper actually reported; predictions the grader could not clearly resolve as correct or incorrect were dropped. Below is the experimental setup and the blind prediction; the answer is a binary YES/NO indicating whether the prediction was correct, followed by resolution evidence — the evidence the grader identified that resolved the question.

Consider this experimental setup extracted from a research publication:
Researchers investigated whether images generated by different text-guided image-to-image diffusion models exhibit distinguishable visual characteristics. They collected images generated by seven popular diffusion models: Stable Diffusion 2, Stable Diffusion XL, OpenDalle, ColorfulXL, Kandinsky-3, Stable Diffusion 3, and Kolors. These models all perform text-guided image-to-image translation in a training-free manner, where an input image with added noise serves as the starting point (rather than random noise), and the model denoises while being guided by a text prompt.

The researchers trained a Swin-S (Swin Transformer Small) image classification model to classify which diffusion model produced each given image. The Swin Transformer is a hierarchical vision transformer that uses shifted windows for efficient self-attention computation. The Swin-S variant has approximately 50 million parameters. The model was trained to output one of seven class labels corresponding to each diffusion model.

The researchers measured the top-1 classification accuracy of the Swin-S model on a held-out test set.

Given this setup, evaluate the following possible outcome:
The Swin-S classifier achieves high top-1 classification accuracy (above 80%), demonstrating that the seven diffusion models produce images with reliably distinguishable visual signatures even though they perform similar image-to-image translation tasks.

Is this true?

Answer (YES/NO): YES